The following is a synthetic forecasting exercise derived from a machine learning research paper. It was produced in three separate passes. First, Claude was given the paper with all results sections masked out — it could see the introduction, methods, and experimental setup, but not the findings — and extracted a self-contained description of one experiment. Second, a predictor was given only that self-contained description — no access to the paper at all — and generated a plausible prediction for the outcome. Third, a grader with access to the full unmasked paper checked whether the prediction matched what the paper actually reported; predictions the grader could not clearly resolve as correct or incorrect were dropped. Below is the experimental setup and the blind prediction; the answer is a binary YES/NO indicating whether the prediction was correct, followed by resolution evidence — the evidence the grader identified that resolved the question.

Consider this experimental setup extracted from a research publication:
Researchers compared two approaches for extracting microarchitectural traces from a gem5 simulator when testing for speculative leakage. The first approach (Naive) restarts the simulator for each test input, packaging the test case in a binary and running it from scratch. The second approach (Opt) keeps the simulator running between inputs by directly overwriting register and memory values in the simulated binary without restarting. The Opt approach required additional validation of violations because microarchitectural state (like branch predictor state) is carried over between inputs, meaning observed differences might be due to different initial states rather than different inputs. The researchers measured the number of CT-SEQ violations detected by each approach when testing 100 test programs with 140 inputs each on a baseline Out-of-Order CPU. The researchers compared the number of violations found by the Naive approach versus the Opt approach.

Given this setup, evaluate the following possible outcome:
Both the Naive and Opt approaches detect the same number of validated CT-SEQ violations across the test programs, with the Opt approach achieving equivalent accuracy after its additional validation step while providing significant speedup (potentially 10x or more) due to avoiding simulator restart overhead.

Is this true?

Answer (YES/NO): NO